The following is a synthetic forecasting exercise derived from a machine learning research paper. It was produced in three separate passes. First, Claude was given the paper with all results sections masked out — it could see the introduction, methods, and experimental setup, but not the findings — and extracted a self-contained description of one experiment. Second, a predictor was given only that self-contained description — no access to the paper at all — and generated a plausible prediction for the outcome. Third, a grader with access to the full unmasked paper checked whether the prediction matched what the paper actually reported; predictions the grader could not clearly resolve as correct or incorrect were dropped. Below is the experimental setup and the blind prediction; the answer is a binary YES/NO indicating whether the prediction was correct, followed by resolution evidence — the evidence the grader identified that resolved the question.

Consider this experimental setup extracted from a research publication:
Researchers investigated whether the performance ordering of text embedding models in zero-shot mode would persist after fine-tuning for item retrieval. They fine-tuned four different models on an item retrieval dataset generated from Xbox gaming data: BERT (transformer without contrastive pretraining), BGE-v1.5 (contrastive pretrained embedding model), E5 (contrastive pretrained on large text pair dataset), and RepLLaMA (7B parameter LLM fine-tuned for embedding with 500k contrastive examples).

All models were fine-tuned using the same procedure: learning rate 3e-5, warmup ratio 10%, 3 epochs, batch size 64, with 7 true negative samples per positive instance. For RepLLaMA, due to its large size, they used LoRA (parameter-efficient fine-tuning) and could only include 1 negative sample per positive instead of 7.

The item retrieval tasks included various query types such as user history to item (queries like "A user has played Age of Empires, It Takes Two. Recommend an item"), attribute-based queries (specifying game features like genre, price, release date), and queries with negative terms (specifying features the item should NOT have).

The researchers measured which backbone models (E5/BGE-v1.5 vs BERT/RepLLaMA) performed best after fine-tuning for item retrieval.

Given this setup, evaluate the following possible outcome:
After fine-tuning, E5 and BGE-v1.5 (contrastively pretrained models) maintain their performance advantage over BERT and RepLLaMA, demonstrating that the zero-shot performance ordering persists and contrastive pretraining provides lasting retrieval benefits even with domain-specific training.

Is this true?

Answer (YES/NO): YES